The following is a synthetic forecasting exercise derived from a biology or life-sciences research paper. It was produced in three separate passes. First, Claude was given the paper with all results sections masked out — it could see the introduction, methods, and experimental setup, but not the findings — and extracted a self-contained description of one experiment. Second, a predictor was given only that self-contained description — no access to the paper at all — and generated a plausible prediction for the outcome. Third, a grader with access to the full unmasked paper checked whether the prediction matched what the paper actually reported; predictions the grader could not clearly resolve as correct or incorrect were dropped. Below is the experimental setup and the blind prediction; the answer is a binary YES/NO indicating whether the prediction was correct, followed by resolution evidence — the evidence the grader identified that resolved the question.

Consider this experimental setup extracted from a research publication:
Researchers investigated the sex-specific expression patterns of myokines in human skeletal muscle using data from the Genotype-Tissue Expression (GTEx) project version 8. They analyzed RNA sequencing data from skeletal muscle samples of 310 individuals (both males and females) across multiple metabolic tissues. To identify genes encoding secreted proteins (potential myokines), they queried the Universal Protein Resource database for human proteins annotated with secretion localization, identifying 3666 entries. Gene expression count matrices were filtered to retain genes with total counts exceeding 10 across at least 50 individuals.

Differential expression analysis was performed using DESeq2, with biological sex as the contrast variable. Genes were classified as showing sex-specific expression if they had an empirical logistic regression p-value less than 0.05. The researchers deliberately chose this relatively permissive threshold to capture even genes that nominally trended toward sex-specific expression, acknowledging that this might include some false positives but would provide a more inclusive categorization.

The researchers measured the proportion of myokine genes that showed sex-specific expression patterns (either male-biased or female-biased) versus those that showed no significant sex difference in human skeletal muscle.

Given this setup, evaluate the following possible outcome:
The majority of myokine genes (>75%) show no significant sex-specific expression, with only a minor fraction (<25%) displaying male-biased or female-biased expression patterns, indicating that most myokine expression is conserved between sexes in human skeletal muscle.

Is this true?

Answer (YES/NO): NO